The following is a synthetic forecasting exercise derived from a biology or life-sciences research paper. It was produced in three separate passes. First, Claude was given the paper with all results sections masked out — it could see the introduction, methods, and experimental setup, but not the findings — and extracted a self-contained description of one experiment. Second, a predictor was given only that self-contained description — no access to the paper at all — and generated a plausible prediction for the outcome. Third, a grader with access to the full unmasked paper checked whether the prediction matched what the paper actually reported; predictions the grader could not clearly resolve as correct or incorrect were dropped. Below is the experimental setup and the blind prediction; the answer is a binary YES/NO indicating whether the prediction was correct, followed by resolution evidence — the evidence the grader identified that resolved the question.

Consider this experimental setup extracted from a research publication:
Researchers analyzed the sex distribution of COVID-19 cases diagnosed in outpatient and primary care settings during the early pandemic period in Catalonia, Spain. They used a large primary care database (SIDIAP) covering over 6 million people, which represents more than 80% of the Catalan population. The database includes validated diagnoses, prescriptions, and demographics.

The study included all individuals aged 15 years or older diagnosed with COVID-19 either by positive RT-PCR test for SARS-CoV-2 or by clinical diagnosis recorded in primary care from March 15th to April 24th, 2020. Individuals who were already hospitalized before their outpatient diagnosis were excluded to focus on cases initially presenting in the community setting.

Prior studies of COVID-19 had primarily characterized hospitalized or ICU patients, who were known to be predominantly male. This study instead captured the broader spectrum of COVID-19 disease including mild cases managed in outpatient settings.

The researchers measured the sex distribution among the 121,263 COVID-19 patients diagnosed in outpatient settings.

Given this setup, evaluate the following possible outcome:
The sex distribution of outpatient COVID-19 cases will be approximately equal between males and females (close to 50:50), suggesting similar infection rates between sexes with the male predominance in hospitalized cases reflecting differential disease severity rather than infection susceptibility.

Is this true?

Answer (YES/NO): NO